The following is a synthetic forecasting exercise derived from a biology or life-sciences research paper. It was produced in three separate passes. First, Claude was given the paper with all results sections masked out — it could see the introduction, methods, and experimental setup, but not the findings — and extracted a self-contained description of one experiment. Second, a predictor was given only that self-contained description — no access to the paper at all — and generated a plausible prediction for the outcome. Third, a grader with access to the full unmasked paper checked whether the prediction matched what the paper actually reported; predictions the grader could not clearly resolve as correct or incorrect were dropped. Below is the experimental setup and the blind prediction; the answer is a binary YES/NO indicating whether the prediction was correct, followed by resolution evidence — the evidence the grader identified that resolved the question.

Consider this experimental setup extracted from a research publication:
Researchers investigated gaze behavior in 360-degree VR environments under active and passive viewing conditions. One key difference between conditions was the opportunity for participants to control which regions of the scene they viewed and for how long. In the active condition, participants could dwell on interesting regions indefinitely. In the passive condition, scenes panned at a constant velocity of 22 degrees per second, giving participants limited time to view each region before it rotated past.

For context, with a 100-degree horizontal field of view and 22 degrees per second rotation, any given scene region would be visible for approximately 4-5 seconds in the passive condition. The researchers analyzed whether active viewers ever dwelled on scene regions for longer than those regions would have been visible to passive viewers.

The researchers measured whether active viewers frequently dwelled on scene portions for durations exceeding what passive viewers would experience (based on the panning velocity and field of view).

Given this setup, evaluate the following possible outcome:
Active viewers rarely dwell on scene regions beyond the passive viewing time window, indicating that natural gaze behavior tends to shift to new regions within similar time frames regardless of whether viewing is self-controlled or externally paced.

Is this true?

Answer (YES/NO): YES